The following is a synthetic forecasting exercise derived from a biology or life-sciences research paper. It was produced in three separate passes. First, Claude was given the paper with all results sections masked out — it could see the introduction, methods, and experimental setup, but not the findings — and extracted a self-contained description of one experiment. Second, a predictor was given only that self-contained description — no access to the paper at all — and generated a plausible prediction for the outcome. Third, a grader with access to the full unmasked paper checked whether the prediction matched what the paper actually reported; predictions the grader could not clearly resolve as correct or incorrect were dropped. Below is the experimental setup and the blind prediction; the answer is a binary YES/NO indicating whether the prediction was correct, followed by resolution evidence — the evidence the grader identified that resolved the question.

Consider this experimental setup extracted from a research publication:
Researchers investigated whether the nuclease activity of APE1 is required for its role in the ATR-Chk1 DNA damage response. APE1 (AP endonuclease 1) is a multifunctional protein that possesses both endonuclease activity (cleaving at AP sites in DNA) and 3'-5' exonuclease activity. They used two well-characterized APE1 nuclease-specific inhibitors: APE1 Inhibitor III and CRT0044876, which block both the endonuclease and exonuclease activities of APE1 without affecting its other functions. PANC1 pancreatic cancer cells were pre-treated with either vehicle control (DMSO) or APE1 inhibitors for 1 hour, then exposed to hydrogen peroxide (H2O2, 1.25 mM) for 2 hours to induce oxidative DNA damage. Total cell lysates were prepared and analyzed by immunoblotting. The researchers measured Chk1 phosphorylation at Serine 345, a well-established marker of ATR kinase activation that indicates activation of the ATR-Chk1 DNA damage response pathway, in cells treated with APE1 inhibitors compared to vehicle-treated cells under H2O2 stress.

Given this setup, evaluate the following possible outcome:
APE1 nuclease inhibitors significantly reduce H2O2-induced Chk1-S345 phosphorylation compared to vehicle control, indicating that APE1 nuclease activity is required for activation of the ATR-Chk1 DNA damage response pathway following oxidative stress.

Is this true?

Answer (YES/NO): YES